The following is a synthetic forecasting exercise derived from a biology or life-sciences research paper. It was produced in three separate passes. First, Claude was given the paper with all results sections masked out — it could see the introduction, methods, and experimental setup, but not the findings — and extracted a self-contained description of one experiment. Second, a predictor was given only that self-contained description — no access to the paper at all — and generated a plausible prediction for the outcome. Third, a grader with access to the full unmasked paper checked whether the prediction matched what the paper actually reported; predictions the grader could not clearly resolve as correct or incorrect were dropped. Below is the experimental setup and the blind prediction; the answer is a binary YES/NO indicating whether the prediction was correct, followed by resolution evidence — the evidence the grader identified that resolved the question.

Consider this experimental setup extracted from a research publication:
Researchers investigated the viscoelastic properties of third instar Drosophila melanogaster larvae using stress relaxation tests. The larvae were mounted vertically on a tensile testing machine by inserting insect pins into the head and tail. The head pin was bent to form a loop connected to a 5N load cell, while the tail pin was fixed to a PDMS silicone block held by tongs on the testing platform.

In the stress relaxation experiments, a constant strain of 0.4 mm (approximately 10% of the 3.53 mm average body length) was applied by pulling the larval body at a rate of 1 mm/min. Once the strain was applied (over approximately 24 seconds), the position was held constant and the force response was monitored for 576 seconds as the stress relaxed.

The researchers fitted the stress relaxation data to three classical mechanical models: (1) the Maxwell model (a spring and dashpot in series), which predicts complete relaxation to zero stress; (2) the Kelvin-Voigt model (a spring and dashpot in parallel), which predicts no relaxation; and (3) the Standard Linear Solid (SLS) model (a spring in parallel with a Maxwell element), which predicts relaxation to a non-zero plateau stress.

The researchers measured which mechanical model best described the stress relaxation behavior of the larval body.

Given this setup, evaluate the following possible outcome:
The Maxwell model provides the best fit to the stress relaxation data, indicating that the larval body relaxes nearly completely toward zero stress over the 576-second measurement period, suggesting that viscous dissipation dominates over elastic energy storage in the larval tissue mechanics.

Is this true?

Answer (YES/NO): NO